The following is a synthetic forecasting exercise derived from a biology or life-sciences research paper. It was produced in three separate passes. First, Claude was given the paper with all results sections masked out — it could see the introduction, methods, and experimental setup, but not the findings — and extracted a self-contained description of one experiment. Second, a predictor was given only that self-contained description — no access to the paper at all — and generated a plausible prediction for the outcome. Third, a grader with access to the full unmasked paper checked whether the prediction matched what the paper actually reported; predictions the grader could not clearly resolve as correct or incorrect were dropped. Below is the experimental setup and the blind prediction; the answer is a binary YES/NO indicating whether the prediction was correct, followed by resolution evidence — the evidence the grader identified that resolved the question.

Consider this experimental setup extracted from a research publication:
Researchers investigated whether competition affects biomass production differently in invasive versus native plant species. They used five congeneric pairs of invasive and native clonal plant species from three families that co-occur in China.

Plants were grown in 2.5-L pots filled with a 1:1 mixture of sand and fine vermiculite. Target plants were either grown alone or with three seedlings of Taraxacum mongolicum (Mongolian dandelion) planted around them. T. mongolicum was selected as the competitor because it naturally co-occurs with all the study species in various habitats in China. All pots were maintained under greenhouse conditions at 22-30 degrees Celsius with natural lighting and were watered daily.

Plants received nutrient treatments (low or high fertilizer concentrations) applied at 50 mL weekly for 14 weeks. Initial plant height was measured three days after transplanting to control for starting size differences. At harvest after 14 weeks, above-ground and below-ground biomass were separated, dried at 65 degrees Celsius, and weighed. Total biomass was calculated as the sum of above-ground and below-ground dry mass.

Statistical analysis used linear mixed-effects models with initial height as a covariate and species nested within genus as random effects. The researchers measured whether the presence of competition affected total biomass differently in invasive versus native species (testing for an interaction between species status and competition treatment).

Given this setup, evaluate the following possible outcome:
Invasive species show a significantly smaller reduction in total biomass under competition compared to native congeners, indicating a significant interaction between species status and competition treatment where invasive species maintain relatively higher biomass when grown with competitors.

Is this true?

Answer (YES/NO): NO